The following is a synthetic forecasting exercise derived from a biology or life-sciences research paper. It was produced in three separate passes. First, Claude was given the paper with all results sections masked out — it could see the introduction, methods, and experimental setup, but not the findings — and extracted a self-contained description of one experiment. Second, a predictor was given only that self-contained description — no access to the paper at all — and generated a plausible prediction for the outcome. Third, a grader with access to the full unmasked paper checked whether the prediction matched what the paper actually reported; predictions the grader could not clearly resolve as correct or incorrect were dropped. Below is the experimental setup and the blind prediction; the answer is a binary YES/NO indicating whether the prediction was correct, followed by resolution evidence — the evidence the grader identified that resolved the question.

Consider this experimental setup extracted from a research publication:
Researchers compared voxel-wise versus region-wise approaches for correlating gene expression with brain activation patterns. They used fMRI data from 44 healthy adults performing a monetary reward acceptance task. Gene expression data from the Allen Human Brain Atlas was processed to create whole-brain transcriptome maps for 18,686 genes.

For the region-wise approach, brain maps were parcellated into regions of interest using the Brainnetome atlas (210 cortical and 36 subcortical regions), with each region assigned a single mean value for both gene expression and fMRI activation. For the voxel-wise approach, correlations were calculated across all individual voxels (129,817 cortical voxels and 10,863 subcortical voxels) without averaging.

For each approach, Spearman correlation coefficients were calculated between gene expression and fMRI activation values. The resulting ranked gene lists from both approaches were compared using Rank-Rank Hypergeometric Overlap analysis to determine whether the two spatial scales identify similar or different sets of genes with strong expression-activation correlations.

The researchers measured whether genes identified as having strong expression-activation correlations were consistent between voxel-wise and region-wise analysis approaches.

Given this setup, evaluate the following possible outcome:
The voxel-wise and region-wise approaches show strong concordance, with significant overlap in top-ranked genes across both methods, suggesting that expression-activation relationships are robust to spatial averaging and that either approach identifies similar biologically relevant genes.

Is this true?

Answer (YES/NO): YES